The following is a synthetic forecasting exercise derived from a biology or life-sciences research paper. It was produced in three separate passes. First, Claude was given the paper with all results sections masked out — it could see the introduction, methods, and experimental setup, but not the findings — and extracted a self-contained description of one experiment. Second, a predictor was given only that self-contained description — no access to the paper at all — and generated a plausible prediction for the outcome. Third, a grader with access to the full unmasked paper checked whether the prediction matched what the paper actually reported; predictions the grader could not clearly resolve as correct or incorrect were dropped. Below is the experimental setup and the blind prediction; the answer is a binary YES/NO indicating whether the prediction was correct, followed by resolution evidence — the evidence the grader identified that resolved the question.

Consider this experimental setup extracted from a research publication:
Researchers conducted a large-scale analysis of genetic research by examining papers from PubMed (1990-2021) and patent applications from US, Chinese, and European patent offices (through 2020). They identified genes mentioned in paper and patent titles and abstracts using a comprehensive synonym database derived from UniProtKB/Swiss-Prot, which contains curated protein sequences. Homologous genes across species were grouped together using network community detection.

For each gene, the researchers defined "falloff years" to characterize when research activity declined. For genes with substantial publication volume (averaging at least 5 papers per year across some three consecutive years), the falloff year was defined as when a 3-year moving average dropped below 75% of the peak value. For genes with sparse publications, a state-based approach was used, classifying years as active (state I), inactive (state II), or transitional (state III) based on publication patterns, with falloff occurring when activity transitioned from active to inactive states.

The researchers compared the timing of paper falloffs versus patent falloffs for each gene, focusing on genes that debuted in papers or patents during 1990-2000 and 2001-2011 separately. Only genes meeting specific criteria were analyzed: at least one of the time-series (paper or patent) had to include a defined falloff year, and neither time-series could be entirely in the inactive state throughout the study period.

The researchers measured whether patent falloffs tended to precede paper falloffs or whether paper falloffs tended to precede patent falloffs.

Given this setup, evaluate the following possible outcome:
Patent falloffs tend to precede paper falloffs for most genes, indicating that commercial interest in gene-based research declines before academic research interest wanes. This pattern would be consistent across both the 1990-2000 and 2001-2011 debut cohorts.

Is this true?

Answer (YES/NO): YES